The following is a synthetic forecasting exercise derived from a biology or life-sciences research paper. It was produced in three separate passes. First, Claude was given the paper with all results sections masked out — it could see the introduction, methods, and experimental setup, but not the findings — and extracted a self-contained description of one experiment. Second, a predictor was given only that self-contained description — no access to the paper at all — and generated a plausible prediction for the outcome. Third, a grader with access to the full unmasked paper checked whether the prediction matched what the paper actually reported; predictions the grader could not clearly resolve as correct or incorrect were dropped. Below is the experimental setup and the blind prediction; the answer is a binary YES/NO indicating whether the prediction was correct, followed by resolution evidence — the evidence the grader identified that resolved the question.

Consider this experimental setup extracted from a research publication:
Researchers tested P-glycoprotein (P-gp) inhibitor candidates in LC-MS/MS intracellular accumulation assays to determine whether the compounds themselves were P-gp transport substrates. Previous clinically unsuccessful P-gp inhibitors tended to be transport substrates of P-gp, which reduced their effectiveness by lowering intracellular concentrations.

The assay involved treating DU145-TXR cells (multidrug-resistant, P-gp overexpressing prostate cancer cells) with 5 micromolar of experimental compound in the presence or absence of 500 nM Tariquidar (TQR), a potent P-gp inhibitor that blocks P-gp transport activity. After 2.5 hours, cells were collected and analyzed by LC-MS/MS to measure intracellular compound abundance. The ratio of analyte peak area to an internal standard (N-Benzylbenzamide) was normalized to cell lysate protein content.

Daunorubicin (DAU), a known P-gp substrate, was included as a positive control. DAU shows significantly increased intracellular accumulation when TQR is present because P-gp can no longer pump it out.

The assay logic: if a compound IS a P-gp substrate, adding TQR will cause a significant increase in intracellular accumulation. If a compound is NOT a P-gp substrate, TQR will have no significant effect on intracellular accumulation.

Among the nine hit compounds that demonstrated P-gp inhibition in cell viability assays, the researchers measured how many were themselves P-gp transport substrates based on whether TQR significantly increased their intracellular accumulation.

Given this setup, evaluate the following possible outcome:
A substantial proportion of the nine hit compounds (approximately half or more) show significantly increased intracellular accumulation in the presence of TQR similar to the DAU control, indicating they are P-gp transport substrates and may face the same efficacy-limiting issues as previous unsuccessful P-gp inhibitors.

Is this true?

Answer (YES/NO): NO